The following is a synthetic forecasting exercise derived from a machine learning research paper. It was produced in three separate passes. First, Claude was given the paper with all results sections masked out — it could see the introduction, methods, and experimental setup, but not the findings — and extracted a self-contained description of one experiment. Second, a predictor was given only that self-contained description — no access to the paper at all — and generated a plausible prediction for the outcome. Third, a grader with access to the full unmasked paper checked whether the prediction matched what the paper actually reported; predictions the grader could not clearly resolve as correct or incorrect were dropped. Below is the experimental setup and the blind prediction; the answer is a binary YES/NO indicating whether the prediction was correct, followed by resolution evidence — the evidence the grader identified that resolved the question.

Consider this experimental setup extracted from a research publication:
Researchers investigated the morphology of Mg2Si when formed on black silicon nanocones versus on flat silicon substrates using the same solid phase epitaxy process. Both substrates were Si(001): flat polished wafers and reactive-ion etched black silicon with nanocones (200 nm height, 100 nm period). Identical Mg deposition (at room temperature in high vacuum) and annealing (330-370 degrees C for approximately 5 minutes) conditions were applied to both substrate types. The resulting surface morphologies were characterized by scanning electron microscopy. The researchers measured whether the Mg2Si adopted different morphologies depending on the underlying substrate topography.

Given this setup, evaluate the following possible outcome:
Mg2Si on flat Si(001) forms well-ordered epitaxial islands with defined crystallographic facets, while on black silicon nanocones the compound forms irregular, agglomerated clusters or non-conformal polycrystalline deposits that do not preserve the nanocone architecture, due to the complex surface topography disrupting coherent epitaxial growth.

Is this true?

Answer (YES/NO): NO